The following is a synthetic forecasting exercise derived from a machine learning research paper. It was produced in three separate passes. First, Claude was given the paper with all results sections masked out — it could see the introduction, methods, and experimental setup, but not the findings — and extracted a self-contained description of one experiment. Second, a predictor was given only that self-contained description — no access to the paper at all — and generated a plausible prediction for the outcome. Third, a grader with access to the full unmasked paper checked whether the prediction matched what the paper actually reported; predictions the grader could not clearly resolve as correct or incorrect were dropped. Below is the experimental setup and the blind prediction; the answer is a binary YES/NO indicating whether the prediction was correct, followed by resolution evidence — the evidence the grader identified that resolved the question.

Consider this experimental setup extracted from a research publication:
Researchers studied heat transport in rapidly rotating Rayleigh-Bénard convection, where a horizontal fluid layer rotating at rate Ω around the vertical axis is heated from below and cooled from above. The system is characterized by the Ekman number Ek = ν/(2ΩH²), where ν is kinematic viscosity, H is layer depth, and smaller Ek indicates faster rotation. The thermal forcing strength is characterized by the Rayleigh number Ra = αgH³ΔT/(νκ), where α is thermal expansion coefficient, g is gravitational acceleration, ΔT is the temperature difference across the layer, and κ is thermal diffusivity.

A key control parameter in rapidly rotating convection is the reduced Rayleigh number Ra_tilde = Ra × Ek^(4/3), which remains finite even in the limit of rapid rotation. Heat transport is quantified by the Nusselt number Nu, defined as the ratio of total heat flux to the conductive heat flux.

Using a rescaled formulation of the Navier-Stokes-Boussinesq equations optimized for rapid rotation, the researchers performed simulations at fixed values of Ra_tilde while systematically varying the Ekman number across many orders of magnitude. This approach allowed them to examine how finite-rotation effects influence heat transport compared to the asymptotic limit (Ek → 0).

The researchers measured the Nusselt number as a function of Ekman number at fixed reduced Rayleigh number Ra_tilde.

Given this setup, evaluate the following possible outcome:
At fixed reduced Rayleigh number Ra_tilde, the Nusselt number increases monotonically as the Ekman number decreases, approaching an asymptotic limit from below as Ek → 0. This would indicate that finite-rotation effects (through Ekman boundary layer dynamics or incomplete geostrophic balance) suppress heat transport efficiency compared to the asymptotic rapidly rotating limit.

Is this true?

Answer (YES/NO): NO